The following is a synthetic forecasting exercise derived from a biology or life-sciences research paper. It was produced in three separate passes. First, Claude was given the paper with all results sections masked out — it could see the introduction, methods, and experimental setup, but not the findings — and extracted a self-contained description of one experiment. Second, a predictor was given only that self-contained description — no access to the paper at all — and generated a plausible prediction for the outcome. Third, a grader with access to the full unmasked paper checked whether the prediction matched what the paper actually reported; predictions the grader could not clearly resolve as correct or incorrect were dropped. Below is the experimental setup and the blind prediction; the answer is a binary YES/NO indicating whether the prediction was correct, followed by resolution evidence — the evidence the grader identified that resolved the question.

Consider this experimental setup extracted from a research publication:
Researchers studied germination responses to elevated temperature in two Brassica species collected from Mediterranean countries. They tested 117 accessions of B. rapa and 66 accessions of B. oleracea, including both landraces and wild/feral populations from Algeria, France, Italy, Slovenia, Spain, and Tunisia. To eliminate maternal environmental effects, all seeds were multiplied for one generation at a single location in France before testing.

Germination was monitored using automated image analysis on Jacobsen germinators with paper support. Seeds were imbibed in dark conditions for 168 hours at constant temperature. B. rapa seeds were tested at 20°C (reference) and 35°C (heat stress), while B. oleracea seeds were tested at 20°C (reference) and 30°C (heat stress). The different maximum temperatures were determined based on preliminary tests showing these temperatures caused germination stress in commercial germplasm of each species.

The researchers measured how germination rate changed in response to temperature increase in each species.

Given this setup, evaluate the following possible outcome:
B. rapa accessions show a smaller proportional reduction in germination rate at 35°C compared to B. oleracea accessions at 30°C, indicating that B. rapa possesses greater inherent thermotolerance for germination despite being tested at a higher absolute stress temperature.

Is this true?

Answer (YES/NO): NO